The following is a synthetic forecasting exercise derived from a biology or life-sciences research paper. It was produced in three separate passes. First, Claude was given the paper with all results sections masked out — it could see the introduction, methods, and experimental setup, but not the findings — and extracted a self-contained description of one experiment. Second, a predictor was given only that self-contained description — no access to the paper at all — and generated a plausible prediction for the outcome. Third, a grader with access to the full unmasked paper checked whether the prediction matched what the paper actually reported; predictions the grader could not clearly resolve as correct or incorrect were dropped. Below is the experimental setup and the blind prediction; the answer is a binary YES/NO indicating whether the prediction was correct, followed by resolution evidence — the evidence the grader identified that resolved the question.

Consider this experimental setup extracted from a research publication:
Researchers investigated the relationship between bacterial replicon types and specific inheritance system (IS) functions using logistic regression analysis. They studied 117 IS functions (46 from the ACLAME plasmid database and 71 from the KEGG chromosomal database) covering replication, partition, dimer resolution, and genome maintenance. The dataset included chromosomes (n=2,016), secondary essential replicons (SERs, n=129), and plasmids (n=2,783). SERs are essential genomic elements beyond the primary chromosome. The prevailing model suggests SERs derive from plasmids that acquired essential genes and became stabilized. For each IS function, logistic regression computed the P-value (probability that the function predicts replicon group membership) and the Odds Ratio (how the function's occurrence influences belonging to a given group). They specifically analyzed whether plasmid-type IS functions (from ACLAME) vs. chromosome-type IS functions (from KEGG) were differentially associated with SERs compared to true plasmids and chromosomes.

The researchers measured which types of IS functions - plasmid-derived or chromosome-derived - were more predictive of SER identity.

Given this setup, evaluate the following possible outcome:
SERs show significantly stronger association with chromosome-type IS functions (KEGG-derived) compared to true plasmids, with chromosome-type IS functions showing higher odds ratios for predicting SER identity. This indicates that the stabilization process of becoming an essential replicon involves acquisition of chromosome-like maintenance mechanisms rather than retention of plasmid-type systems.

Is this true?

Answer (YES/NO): NO